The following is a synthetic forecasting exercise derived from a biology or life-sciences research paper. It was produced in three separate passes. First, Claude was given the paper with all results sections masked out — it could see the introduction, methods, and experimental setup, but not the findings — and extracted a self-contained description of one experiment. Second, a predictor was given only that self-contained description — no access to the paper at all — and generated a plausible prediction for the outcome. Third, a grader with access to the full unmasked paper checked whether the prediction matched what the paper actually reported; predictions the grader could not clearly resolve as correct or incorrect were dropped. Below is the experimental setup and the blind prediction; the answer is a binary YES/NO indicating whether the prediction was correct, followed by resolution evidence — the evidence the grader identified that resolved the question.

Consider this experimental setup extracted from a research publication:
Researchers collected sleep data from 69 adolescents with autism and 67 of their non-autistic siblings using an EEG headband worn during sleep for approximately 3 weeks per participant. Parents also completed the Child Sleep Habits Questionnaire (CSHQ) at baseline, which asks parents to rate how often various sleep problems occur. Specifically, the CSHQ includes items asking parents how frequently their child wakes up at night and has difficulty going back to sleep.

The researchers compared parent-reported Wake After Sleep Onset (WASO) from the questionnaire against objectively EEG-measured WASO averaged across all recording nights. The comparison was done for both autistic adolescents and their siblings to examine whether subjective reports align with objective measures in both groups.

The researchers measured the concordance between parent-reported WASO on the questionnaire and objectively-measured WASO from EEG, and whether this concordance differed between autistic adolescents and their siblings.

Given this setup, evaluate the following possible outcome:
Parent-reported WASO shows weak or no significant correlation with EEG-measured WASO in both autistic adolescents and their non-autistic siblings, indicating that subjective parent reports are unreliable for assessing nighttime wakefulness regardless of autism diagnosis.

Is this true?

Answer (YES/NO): YES